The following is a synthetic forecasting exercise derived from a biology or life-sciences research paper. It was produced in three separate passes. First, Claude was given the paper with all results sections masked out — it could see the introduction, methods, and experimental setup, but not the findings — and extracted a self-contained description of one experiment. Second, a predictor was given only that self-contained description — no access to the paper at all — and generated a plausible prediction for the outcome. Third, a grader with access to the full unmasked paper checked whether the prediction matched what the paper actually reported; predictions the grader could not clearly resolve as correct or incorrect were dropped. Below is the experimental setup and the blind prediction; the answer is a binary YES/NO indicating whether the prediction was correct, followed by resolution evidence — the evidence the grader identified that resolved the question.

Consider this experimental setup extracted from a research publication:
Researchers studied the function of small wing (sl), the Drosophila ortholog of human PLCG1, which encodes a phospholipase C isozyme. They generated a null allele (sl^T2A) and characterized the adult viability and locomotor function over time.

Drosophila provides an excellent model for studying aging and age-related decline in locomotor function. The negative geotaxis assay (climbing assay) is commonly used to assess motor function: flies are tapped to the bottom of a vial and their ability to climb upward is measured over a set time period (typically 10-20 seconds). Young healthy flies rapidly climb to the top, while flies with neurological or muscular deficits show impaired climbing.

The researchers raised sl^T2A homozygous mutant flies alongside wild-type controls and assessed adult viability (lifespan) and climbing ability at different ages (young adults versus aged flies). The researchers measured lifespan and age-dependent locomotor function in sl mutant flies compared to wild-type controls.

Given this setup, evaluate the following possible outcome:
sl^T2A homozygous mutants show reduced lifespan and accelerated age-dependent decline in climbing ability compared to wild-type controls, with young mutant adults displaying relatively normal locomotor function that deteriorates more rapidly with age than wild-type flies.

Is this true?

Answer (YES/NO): NO